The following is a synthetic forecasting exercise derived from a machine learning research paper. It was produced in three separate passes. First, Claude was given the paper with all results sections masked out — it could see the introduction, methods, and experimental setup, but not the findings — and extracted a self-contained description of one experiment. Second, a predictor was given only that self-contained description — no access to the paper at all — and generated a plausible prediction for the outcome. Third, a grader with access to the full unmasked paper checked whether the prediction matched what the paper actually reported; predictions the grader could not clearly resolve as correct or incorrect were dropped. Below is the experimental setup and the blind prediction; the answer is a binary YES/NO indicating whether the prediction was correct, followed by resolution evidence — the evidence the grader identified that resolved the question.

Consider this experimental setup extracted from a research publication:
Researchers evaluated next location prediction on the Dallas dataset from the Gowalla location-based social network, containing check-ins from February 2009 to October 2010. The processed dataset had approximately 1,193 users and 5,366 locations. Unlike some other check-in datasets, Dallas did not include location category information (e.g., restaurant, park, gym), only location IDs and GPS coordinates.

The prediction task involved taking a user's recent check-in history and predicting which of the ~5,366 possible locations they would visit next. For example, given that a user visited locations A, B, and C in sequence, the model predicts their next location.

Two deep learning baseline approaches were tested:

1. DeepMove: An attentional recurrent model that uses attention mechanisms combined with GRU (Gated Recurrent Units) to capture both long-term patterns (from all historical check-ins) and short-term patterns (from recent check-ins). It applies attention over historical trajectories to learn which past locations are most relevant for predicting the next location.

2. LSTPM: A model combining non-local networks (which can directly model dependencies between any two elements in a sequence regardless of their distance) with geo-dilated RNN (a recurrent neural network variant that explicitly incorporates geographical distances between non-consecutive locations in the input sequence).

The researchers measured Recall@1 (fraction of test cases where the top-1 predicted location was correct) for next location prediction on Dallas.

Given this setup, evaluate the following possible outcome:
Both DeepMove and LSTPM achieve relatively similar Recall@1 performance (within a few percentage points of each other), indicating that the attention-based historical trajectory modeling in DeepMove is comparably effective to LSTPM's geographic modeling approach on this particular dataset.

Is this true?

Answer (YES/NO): NO